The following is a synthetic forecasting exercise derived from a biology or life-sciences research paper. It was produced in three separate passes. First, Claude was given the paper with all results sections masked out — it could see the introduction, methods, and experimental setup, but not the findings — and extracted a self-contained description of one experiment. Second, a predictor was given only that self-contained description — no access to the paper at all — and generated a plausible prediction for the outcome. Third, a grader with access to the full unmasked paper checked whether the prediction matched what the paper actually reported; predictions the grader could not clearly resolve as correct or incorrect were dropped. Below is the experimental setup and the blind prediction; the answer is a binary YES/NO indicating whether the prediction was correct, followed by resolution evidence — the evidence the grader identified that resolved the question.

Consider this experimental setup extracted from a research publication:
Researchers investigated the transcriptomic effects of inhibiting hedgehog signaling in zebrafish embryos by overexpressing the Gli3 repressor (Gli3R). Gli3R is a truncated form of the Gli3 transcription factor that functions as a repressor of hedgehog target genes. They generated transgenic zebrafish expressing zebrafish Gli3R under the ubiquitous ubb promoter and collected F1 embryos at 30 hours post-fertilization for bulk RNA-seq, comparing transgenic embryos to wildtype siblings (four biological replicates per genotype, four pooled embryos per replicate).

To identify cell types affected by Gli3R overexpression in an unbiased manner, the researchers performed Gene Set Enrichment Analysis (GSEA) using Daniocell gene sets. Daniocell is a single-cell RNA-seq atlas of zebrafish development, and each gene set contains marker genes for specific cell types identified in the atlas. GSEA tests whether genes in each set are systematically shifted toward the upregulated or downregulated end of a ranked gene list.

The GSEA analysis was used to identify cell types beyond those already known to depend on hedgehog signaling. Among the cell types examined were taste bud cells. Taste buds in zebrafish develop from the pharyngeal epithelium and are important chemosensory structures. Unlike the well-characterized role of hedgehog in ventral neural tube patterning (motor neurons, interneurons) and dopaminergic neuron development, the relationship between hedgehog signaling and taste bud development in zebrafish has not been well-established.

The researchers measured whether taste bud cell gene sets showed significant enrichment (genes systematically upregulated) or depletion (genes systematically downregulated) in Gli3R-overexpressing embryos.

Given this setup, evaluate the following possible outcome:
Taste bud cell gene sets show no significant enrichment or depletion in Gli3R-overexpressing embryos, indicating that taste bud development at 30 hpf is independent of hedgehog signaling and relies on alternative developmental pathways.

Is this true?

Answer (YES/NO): NO